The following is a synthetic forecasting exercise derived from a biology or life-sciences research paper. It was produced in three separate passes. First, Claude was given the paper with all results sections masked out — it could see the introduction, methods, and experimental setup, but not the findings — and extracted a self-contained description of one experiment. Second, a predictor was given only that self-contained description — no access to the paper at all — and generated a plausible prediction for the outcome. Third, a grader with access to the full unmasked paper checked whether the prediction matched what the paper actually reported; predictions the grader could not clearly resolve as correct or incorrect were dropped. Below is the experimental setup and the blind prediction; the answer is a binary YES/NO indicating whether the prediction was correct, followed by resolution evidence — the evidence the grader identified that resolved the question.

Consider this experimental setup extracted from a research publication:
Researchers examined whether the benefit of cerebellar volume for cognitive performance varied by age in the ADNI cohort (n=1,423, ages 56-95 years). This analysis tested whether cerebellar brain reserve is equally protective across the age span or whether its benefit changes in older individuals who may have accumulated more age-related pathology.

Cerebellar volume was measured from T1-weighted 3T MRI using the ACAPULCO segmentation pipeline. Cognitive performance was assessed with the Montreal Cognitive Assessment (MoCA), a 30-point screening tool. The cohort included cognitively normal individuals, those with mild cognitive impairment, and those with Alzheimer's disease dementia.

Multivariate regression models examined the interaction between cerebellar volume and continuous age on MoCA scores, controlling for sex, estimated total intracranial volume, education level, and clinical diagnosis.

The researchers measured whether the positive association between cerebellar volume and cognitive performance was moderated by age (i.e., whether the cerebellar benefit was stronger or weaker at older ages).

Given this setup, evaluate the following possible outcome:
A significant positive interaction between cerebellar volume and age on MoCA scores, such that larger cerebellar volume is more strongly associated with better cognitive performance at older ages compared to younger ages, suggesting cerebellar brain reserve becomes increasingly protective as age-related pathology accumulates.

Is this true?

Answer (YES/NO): NO